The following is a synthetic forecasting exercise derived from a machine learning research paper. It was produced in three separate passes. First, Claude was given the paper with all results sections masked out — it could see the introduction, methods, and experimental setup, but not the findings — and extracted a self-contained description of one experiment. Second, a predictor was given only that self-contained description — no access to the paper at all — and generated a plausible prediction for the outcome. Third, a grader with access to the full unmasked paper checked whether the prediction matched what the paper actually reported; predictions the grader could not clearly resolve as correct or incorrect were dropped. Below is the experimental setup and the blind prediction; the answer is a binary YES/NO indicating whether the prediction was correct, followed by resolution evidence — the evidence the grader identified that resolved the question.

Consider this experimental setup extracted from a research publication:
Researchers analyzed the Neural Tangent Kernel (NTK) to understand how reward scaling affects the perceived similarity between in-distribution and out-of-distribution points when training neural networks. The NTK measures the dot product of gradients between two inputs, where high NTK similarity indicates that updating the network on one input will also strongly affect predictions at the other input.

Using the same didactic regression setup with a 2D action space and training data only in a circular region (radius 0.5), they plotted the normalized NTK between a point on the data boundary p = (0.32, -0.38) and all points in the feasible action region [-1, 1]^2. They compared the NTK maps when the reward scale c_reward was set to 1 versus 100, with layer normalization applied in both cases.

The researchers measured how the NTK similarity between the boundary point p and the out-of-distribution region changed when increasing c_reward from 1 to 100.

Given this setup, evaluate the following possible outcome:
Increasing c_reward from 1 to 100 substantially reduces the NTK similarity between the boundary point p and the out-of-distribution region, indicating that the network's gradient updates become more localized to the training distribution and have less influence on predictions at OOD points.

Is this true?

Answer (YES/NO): YES